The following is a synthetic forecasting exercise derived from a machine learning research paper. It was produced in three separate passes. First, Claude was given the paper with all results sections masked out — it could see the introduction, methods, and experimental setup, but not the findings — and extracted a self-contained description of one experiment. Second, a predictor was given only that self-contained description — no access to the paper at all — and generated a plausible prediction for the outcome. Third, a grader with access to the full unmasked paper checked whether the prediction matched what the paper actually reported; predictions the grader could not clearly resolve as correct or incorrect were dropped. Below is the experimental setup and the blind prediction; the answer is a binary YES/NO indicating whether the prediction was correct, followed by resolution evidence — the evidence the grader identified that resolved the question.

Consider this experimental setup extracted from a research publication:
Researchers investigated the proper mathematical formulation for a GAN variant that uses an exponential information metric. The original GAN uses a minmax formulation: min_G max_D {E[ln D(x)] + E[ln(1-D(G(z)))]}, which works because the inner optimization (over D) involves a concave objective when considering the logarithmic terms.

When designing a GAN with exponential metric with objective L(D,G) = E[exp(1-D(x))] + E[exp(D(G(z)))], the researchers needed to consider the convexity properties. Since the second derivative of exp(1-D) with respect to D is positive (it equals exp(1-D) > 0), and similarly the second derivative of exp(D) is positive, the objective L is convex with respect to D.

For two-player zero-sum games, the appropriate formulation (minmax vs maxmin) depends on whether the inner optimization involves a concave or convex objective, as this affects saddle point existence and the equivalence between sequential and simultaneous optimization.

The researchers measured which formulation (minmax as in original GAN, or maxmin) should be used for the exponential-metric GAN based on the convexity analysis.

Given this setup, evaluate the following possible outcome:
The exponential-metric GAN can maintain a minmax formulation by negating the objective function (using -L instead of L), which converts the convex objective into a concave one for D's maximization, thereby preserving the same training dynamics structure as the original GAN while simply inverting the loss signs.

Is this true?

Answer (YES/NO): NO